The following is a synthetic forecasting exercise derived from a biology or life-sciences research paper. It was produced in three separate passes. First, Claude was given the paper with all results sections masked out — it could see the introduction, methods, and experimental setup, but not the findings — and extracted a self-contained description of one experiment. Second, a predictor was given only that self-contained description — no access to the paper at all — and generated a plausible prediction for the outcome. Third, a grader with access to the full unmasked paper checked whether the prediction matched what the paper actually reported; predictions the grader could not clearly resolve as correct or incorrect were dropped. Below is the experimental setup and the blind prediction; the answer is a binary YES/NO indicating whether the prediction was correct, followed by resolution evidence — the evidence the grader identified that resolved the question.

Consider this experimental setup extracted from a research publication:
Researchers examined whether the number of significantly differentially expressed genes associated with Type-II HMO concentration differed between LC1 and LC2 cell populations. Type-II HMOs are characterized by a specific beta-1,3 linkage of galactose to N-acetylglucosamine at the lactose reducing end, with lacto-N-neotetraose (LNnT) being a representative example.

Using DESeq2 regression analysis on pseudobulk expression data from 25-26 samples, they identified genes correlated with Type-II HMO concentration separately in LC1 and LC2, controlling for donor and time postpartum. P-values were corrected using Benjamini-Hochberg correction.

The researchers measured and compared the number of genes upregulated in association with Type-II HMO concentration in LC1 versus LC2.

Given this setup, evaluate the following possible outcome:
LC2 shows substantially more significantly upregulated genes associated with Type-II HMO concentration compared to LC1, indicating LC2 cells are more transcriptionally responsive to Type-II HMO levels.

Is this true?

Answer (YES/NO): YES